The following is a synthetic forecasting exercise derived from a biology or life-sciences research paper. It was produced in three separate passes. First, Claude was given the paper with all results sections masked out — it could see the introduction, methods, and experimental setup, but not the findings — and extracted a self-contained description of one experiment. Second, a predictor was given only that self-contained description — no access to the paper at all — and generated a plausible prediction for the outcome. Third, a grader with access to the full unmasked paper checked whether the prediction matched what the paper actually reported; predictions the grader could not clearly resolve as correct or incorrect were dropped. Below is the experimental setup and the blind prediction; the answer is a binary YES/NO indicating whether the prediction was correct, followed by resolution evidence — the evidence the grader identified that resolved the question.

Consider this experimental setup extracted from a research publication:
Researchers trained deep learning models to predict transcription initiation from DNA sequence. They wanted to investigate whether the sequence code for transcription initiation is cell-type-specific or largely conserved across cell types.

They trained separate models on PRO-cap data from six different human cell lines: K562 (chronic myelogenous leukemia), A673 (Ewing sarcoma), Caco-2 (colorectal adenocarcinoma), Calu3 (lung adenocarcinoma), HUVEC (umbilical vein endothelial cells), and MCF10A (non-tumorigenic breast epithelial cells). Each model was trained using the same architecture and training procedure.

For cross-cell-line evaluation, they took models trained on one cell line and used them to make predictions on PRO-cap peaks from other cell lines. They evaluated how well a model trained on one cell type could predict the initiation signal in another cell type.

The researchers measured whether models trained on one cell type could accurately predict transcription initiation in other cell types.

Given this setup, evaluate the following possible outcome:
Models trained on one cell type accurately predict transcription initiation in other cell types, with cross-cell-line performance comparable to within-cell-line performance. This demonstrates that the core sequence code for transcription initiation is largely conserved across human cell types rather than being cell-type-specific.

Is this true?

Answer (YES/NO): NO